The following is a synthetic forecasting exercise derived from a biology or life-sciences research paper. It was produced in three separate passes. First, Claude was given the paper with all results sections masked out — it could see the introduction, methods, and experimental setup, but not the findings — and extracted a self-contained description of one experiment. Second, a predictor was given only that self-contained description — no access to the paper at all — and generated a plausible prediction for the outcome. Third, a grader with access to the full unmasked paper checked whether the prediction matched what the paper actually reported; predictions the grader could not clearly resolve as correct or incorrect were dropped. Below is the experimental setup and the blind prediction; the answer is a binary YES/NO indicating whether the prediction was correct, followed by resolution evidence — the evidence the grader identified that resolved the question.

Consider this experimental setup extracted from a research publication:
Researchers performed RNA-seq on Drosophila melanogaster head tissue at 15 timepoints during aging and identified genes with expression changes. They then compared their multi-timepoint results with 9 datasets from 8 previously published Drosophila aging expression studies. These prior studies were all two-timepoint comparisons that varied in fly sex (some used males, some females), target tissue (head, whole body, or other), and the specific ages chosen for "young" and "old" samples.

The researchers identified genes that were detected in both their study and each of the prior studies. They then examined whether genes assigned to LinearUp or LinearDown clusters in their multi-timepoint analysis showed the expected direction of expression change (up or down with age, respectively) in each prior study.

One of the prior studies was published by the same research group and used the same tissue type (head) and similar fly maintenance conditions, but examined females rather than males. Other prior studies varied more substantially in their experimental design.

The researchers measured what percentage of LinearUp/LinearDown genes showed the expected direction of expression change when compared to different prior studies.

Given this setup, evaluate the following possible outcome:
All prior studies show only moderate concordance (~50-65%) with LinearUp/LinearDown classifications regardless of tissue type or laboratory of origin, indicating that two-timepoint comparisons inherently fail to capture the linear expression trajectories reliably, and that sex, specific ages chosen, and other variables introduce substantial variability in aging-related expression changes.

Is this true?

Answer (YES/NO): NO